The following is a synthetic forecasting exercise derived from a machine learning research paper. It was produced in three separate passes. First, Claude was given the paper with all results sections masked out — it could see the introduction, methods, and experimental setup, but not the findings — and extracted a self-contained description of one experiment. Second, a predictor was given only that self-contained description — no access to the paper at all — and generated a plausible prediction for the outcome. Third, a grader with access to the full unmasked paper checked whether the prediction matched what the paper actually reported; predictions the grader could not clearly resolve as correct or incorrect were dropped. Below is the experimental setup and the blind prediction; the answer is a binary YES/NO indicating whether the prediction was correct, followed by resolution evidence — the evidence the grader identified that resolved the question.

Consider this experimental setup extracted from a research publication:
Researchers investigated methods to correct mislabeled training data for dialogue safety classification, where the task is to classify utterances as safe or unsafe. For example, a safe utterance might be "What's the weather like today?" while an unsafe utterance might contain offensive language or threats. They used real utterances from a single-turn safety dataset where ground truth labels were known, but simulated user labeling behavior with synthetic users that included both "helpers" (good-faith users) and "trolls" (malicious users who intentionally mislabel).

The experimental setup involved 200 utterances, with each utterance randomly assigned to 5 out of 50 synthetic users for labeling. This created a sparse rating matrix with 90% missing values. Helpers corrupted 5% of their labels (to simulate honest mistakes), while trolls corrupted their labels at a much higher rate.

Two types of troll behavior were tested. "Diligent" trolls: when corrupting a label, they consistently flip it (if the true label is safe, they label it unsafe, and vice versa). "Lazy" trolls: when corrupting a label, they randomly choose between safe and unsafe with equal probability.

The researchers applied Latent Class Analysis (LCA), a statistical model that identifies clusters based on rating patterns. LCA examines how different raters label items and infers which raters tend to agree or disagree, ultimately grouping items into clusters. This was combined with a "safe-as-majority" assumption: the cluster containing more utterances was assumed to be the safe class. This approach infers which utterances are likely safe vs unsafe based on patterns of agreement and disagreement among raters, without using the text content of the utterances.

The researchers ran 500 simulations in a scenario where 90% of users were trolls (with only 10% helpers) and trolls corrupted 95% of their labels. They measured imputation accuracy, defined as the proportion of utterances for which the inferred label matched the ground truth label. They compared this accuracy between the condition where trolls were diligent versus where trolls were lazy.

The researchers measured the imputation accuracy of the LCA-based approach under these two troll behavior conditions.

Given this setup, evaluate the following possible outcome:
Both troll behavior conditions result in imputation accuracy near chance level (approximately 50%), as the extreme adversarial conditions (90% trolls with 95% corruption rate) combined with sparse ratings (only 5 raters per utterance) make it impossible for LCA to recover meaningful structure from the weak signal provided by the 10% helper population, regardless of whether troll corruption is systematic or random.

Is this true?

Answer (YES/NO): NO